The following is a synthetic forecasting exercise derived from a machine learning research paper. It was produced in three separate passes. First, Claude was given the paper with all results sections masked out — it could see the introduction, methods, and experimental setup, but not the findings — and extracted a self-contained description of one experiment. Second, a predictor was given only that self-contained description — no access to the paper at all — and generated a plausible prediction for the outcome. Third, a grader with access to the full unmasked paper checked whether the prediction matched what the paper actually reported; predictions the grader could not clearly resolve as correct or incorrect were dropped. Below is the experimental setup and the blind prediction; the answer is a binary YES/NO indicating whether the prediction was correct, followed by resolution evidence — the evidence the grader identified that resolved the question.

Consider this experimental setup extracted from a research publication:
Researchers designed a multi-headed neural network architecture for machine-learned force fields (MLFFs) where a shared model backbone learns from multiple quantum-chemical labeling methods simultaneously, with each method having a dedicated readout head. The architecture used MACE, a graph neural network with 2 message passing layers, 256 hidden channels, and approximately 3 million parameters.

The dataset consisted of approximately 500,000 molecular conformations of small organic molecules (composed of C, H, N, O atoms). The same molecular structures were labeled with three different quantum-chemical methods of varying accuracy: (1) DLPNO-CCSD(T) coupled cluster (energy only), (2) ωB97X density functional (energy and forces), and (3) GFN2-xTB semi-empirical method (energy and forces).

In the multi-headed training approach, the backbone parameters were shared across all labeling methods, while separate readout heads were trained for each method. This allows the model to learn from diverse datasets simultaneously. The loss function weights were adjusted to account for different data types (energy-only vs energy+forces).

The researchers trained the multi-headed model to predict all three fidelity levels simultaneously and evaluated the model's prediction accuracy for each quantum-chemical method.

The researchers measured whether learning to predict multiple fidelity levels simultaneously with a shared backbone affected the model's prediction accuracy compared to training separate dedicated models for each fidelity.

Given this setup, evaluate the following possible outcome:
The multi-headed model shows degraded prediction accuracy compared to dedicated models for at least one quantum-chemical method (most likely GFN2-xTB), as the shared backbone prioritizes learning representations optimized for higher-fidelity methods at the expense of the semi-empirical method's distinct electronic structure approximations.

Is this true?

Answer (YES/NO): NO